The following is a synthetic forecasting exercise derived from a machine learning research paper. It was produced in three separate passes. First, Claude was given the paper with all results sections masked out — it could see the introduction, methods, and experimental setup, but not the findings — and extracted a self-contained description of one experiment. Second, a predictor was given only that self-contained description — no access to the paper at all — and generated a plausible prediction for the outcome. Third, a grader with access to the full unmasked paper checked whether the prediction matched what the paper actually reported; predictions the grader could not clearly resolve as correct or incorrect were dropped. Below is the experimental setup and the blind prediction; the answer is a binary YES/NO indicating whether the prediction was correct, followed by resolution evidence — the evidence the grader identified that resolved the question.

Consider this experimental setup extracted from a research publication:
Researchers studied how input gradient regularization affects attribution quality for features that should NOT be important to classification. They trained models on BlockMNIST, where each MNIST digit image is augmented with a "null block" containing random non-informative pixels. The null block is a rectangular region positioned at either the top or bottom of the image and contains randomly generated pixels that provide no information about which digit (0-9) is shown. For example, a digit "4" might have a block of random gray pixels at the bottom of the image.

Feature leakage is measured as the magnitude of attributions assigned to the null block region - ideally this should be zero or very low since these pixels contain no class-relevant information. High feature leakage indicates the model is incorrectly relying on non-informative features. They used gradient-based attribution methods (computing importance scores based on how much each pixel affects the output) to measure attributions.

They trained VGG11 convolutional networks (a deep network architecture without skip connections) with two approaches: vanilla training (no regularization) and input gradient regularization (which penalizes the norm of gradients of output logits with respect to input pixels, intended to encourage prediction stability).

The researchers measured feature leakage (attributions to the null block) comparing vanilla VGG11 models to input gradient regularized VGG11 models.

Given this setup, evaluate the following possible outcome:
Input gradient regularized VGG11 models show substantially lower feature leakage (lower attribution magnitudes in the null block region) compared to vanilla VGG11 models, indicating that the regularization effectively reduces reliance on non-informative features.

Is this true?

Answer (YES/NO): NO